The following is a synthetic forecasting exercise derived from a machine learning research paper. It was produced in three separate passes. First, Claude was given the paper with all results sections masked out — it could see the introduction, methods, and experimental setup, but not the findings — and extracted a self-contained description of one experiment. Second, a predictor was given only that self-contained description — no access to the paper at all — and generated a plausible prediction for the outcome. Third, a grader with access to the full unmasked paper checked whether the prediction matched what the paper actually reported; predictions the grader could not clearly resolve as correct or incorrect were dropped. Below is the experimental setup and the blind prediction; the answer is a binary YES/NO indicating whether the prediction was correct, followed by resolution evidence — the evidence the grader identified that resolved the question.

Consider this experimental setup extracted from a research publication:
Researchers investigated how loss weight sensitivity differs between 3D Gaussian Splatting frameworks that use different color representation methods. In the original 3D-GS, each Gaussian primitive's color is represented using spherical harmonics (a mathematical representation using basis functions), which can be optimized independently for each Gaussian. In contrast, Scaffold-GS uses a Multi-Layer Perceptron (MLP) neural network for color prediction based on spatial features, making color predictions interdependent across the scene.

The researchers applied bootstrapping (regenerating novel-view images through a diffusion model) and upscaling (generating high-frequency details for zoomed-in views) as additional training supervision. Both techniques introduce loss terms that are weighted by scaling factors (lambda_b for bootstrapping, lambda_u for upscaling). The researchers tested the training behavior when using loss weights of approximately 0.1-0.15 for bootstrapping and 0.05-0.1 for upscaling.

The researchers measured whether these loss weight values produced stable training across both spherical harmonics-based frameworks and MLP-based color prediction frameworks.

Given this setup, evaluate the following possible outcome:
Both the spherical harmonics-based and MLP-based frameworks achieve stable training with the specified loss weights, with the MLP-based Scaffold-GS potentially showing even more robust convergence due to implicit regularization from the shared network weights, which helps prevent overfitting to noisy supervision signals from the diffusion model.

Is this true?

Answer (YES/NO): NO